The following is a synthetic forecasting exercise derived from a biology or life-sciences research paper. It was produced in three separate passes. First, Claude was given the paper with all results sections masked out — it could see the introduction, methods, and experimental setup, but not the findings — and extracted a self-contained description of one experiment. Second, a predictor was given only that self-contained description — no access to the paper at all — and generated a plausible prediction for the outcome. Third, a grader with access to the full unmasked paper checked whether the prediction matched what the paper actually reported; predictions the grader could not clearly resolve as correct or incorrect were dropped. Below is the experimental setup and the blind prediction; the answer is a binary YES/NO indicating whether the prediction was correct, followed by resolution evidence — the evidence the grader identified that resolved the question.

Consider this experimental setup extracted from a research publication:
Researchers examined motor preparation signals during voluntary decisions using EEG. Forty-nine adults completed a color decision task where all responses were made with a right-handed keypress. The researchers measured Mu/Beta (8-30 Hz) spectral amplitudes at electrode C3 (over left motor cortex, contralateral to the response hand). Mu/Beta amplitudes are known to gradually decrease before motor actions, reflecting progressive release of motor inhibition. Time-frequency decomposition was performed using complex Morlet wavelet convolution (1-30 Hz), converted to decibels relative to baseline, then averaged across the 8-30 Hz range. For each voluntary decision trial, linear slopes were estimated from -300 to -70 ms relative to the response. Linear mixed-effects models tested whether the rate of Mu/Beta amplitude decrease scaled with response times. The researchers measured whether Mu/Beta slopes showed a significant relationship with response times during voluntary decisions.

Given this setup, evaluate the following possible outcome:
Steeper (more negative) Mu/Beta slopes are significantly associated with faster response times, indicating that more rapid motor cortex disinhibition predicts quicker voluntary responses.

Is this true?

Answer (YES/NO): YES